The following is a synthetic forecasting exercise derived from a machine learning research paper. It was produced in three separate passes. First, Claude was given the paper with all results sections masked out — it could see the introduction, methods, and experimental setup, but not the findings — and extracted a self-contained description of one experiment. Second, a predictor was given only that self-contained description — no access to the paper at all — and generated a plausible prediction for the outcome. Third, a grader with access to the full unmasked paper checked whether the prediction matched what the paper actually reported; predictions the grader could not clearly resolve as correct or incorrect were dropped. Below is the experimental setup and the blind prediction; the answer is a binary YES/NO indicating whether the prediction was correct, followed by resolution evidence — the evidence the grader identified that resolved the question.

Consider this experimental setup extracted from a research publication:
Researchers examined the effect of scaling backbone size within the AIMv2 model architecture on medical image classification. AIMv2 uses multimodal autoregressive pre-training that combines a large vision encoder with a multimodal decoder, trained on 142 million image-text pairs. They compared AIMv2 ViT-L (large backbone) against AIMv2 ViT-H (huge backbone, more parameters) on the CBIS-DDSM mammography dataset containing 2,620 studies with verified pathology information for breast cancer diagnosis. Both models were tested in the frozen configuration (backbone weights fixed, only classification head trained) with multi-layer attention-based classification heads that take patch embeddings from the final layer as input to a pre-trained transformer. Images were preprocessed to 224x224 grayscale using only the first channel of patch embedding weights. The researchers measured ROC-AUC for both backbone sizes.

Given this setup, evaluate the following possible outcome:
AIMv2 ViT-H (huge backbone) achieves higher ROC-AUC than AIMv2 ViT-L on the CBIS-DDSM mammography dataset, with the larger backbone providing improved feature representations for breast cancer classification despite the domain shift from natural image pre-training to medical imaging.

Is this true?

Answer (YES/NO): YES